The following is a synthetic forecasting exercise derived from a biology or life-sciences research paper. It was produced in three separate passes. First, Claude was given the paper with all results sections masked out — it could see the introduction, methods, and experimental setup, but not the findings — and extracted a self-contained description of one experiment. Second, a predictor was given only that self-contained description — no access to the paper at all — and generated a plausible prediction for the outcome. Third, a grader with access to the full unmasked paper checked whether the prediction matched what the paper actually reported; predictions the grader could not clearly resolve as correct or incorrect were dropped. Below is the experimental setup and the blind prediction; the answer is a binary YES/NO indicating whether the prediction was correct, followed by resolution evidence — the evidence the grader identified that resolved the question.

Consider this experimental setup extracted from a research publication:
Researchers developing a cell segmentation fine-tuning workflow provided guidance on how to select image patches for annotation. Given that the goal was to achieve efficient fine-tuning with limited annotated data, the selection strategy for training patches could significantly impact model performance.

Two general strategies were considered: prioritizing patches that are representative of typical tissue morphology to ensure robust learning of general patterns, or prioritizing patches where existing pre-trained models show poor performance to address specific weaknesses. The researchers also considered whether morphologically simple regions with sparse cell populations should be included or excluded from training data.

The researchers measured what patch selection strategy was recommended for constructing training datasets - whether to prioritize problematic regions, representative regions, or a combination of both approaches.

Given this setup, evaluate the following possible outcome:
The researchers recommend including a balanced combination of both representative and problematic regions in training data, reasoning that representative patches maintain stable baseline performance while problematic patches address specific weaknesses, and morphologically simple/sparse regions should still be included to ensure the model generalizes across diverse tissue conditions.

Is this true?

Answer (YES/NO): NO